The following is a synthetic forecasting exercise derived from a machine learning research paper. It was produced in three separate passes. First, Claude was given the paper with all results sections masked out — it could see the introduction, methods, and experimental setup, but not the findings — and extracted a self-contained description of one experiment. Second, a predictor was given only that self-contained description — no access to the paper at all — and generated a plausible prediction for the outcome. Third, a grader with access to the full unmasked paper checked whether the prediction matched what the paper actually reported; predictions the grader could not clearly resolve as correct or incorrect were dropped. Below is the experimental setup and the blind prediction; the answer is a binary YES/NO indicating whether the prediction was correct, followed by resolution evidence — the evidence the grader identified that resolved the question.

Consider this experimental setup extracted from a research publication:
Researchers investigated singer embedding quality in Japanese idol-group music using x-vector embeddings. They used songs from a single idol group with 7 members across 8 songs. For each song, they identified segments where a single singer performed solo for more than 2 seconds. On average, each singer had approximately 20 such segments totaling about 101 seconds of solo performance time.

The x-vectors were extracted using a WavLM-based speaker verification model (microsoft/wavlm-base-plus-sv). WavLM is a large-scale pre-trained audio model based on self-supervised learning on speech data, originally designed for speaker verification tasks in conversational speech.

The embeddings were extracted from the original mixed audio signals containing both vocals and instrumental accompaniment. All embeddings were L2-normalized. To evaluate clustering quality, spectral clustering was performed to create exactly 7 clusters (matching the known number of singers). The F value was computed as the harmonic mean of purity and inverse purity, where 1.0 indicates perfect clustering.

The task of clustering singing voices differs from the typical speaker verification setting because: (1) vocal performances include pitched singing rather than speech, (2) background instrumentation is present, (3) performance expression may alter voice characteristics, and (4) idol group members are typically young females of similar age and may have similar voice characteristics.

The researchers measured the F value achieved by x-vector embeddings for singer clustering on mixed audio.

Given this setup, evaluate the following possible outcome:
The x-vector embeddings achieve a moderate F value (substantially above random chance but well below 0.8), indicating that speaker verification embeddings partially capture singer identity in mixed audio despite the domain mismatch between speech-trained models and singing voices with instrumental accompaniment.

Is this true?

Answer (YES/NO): NO